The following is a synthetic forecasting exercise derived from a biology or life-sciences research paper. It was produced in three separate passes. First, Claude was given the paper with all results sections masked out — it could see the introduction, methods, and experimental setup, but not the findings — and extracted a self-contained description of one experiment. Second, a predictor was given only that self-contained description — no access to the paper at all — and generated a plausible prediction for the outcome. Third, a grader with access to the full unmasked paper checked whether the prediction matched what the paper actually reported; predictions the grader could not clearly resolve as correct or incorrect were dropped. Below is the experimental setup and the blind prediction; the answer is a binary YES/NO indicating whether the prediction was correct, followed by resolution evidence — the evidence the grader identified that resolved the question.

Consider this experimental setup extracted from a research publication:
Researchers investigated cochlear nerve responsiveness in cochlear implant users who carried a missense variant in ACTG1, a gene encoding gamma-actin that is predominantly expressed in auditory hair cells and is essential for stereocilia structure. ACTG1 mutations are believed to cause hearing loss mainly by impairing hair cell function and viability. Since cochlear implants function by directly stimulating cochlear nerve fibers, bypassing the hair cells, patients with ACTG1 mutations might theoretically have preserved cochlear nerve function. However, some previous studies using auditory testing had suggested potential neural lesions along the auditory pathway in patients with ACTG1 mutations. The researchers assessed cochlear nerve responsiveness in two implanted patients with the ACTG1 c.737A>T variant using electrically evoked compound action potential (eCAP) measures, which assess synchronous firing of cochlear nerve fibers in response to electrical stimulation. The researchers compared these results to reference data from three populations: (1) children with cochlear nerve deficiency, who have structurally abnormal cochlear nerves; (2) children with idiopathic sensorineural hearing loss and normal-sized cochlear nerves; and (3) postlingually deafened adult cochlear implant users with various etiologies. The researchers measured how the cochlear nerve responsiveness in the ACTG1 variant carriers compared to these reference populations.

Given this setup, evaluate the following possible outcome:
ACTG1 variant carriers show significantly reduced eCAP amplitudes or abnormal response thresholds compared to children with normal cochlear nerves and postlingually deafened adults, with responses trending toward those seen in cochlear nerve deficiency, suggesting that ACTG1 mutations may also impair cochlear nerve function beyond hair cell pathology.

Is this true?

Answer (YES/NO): NO